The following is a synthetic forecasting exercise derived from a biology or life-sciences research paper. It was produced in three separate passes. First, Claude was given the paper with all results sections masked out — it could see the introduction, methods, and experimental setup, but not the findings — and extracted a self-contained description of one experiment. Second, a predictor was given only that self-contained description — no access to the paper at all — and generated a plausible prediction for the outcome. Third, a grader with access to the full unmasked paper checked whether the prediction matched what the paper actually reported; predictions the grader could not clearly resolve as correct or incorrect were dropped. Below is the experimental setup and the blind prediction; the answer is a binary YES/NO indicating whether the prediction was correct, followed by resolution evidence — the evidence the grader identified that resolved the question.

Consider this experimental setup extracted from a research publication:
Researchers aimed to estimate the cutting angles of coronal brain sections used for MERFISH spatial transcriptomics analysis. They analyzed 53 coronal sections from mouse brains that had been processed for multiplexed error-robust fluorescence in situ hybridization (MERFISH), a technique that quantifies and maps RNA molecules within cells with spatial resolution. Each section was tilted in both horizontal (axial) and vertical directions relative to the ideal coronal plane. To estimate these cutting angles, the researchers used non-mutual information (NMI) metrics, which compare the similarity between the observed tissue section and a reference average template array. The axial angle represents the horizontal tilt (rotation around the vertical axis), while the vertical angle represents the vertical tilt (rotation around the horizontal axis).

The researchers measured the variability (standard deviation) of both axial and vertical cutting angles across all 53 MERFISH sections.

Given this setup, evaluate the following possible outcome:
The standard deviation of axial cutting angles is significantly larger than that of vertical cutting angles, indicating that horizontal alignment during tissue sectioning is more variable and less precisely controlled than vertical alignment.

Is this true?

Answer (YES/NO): YES